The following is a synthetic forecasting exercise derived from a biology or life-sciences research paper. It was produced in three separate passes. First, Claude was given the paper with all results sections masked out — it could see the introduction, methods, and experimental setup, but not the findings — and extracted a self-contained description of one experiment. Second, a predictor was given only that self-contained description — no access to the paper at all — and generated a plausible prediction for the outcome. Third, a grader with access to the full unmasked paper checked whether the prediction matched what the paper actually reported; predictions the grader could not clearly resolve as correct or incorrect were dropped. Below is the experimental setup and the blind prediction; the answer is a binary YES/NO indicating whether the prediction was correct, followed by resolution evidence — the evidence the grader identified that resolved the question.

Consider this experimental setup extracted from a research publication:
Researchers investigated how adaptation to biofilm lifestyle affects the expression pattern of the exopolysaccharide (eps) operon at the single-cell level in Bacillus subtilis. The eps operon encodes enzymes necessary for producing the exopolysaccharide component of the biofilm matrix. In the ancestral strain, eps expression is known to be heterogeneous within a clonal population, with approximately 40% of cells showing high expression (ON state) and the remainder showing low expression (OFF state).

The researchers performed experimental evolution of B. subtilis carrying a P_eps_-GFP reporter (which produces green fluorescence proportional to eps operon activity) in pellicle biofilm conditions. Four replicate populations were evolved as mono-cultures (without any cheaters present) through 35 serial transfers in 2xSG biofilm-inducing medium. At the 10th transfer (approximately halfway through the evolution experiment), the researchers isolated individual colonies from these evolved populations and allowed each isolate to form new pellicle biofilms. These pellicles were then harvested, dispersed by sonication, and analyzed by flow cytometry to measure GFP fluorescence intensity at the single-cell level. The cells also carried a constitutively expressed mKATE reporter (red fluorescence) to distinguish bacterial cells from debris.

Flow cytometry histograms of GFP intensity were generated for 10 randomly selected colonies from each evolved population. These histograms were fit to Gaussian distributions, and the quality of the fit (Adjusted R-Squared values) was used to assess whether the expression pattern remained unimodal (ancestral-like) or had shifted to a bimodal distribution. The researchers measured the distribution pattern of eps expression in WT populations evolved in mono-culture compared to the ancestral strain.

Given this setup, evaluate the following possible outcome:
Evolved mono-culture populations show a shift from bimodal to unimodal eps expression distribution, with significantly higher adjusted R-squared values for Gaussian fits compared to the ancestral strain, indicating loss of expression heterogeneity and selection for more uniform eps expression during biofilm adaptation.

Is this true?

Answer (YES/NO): NO